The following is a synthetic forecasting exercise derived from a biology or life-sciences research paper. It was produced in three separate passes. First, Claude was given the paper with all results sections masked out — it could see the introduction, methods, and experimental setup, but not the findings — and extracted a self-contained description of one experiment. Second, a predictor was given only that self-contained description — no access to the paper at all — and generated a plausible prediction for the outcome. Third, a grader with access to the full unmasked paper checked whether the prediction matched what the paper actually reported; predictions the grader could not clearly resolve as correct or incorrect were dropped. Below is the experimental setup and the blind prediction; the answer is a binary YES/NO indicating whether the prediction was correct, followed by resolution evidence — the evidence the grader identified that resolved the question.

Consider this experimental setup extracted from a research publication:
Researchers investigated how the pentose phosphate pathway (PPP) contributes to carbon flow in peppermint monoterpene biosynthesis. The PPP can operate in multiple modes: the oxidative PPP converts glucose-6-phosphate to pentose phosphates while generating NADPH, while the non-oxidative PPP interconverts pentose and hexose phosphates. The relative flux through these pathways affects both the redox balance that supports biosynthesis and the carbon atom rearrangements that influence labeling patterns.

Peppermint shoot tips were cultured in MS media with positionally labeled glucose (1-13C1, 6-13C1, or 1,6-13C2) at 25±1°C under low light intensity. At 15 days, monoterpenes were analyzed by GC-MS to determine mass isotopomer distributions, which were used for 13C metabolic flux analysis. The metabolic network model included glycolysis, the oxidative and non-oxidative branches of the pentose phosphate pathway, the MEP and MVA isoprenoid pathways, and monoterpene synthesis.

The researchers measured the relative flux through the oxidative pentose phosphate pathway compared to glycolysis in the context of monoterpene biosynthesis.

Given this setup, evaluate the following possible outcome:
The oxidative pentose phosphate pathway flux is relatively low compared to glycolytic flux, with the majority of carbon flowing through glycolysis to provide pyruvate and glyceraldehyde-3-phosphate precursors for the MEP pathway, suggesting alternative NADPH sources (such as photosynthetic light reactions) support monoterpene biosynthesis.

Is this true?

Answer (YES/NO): NO